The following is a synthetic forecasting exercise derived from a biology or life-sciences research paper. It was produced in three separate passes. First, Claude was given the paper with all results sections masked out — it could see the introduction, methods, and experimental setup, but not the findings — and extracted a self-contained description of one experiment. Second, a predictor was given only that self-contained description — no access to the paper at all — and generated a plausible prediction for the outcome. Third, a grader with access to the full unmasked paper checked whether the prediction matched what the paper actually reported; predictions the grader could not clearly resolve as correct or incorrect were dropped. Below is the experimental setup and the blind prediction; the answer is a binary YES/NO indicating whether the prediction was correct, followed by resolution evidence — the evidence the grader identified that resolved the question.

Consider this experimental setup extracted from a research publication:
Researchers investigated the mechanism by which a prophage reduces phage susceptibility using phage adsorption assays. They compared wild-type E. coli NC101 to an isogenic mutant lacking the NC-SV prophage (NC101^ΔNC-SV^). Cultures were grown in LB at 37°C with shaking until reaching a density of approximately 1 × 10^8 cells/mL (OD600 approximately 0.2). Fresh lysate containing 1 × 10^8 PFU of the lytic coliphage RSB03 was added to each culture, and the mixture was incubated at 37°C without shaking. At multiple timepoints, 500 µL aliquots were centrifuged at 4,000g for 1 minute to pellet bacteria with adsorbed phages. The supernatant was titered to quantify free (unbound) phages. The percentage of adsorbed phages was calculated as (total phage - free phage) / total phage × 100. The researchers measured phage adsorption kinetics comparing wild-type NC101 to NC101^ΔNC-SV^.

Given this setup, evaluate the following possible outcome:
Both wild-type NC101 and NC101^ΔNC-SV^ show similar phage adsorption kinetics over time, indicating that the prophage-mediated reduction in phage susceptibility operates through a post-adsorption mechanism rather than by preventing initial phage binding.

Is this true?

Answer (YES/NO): NO